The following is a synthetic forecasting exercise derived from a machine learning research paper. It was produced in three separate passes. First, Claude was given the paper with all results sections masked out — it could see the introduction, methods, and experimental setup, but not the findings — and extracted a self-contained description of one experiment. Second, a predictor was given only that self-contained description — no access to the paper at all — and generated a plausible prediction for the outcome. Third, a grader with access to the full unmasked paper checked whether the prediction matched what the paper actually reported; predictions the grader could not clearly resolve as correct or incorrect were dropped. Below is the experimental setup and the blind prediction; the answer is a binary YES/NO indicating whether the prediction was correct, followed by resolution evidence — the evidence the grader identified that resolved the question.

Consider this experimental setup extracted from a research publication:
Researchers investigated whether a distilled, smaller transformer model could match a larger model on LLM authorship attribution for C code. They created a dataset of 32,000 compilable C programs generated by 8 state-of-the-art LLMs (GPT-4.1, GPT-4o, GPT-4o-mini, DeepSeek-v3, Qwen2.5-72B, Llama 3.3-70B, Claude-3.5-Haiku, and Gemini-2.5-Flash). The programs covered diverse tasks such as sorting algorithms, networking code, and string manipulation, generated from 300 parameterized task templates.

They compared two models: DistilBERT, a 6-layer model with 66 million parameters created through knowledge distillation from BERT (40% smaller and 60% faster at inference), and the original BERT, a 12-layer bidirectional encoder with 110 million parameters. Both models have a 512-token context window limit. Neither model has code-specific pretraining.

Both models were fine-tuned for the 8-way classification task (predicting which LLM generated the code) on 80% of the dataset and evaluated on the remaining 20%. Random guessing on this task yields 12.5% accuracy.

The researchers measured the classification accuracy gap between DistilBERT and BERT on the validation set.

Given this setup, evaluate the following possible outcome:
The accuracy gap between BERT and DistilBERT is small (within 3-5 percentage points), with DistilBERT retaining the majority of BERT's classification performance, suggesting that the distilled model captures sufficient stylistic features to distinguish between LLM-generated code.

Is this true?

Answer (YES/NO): NO